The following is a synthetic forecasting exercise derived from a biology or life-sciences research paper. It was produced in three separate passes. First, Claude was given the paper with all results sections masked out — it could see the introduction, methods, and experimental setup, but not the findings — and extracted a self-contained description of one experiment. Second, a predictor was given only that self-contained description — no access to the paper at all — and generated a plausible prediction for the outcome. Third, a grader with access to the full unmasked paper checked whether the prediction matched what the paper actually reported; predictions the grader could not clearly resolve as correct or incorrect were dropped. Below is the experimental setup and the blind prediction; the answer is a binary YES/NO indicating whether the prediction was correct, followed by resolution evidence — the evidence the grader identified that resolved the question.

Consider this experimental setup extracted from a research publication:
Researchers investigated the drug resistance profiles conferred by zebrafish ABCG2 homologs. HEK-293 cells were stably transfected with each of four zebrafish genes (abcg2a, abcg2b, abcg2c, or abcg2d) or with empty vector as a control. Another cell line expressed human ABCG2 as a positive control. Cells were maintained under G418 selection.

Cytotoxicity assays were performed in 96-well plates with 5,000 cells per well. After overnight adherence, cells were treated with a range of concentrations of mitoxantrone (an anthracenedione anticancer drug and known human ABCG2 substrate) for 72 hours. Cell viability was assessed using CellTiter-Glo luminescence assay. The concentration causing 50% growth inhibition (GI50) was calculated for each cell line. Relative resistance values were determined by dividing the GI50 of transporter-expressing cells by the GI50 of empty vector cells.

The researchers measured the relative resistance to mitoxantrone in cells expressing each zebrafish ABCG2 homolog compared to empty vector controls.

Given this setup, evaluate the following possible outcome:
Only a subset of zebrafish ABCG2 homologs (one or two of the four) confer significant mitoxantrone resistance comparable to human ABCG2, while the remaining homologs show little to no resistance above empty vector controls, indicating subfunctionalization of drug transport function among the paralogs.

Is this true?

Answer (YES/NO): YES